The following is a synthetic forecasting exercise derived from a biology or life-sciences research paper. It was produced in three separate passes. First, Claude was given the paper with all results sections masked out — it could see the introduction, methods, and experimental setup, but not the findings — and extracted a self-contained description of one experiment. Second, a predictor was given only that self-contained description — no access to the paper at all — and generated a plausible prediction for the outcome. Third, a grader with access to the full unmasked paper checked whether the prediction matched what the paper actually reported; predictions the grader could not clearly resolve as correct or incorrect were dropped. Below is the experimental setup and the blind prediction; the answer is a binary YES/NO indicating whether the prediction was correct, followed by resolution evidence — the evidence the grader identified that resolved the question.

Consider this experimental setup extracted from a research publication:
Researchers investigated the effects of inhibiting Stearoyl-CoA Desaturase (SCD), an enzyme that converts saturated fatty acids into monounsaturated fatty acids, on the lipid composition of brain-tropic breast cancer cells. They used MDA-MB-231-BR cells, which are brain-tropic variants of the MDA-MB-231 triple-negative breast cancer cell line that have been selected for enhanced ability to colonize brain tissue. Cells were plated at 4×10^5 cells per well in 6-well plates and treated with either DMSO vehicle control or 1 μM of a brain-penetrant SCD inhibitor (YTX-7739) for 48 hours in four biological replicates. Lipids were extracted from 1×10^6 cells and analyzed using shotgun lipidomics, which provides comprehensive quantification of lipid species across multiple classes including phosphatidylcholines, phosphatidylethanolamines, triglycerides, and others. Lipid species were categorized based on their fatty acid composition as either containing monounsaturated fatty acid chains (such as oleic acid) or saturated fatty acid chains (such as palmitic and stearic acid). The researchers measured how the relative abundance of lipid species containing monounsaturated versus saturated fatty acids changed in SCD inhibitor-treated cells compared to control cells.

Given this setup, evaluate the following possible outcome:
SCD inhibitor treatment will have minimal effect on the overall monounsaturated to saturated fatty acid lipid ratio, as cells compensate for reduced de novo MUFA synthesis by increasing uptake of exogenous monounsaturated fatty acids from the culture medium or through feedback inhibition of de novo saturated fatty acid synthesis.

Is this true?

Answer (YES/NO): NO